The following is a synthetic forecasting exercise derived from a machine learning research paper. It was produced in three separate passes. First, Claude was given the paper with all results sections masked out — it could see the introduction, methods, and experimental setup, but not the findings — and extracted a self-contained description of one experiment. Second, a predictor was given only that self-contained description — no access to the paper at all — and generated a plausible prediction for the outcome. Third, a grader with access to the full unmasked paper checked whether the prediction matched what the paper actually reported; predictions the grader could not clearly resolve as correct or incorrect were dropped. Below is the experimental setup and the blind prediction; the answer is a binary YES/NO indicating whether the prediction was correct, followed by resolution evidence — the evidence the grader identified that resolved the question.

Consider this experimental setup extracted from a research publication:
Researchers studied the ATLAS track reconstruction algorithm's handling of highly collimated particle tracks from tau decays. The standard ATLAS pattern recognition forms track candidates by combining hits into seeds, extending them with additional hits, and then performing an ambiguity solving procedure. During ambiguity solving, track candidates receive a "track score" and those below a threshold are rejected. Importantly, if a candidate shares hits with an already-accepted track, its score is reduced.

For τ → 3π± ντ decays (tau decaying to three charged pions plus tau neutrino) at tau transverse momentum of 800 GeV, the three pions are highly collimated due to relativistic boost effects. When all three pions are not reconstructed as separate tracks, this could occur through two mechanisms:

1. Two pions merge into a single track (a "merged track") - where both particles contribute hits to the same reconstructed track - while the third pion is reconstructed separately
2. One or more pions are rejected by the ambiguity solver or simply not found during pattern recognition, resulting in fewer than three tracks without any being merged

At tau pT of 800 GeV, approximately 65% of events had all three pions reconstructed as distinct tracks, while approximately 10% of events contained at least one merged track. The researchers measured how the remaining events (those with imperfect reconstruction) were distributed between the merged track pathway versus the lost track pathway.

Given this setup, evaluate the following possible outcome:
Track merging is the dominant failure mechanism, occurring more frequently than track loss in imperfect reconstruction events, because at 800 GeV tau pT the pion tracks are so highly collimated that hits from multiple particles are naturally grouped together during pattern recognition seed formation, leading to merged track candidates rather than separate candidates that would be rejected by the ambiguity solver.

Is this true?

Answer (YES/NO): NO